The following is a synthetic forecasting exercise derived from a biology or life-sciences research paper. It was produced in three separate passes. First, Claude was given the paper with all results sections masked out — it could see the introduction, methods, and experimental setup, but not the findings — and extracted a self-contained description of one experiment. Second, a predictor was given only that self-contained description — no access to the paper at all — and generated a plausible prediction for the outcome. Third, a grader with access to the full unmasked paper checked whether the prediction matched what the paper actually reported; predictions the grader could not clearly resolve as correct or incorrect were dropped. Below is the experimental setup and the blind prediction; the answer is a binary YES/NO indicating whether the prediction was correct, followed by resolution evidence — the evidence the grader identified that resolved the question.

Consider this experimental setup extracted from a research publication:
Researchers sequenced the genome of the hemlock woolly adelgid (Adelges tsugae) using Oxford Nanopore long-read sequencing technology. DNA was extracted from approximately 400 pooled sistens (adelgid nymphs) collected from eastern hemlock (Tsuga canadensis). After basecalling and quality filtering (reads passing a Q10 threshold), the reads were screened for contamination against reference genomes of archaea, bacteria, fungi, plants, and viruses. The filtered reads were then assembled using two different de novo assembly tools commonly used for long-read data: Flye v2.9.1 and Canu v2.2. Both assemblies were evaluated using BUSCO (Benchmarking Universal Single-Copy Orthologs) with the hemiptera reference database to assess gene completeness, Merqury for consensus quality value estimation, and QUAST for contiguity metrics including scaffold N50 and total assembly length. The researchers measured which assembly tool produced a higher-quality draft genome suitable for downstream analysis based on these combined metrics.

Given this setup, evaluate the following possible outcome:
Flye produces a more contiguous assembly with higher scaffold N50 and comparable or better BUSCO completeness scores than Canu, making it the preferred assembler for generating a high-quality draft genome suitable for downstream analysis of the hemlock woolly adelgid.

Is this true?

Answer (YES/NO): NO